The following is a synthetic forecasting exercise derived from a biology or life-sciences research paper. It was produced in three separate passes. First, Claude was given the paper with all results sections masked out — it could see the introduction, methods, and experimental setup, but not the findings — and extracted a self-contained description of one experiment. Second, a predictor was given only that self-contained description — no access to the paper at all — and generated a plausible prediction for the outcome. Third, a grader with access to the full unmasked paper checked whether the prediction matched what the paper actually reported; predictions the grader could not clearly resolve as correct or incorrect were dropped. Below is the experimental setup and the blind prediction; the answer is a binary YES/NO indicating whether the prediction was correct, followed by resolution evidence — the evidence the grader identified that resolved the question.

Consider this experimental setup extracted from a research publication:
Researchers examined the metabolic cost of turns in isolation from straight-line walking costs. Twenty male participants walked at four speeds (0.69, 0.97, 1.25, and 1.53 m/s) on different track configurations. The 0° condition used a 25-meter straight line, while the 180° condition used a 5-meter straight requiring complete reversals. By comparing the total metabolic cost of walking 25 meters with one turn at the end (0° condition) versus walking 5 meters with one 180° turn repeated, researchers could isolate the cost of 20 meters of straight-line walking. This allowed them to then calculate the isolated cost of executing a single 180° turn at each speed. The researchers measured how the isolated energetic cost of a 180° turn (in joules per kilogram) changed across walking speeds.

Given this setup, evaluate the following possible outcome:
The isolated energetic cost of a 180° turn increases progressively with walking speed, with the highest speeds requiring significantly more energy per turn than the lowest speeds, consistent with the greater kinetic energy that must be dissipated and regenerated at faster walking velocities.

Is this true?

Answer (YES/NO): YES